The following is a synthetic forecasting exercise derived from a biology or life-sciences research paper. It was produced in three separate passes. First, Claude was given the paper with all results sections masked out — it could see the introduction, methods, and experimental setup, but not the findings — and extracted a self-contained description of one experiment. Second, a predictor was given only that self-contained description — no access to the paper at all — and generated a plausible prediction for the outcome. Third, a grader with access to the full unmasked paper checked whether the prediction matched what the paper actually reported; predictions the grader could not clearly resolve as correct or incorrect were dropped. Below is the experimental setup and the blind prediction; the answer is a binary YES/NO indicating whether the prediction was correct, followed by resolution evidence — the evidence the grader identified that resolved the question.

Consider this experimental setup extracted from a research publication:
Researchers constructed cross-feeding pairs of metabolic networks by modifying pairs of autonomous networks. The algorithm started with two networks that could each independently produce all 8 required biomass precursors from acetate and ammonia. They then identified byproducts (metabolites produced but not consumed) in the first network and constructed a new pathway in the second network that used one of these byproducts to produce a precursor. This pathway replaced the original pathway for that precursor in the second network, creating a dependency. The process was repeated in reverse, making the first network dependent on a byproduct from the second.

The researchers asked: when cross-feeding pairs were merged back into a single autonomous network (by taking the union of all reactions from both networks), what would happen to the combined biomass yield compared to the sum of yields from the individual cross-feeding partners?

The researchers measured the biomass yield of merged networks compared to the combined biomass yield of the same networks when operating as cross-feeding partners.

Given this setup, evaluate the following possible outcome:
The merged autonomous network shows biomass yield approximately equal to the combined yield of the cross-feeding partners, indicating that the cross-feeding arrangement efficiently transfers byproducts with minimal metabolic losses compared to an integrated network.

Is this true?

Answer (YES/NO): NO